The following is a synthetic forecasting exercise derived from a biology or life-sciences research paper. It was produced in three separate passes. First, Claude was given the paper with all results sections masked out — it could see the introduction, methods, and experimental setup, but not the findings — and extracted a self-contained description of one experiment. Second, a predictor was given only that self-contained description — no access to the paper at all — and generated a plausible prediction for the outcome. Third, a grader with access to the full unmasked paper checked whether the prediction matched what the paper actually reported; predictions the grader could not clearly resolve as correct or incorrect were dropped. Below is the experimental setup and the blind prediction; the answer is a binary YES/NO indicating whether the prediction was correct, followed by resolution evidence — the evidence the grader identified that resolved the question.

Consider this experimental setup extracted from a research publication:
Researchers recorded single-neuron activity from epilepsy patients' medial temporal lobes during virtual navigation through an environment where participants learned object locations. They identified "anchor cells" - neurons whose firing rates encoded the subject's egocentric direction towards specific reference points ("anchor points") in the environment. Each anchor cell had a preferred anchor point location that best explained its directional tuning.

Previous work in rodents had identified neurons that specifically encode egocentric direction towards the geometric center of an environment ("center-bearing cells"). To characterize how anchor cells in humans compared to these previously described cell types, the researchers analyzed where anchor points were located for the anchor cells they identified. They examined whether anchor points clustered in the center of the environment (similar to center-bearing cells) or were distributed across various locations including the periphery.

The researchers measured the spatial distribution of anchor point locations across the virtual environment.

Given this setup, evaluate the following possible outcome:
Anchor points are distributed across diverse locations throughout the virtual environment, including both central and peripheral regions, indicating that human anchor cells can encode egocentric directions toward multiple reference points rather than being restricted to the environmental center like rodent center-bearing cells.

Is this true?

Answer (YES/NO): YES